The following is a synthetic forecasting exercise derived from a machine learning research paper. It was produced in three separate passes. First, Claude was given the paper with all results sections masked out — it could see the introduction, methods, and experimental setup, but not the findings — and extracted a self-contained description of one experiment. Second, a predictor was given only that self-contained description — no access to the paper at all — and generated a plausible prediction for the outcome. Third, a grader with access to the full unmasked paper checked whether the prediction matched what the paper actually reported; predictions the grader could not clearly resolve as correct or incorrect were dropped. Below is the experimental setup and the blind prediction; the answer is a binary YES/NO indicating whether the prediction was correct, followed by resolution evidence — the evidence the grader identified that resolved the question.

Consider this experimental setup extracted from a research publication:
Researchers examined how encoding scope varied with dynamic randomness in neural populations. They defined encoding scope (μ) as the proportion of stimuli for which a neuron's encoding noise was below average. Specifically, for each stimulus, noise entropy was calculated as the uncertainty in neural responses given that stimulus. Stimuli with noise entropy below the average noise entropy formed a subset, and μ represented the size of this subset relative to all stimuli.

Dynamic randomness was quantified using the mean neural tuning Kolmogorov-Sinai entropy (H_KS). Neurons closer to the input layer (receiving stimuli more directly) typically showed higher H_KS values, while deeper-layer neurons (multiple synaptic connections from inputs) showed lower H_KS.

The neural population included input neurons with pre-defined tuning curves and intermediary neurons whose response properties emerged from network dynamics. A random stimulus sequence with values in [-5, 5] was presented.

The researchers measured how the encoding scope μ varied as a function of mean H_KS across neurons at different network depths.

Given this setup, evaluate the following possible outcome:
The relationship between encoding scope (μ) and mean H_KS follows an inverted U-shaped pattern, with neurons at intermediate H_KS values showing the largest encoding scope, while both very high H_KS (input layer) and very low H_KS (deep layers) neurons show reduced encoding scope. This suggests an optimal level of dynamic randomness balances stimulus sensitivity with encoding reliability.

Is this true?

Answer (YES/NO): NO